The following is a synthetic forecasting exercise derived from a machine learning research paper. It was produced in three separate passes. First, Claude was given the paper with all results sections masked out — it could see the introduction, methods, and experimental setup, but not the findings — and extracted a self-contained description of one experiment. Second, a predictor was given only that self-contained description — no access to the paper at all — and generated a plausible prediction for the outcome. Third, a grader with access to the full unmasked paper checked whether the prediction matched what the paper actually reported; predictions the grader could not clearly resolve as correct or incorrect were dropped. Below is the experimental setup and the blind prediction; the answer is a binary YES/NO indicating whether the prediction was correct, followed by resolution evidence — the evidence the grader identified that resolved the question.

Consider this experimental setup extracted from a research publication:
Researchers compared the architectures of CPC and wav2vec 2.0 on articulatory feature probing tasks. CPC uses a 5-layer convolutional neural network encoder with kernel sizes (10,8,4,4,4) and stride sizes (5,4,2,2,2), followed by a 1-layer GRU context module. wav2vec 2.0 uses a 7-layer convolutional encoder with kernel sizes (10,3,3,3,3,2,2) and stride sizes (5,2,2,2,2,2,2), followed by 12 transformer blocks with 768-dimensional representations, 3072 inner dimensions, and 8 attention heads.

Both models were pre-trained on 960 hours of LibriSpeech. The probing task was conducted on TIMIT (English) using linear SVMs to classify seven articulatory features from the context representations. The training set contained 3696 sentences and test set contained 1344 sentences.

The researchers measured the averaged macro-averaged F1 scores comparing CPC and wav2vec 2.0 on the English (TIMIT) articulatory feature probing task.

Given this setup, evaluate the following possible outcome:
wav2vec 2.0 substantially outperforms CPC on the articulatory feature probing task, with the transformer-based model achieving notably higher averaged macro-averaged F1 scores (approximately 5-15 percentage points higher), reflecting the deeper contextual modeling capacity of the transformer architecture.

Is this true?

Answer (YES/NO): YES